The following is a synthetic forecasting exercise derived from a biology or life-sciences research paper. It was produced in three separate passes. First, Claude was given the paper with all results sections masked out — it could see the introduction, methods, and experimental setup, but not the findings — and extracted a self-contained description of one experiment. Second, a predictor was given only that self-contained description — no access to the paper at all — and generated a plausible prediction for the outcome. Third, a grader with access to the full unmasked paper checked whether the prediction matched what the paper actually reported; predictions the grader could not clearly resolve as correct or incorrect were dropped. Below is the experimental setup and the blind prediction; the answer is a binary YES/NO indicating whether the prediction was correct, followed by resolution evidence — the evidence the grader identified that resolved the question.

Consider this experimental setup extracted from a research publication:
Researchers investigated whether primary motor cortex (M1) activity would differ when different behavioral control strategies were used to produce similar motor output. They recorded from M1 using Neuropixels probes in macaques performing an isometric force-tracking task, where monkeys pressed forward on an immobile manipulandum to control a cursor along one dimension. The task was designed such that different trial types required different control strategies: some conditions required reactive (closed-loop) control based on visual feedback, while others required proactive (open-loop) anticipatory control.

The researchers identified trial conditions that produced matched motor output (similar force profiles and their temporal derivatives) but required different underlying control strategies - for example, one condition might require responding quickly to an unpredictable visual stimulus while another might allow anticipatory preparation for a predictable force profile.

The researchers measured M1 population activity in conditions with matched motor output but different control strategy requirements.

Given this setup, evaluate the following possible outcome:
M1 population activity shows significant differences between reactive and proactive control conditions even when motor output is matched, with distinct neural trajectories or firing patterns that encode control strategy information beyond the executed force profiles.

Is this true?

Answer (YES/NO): YES